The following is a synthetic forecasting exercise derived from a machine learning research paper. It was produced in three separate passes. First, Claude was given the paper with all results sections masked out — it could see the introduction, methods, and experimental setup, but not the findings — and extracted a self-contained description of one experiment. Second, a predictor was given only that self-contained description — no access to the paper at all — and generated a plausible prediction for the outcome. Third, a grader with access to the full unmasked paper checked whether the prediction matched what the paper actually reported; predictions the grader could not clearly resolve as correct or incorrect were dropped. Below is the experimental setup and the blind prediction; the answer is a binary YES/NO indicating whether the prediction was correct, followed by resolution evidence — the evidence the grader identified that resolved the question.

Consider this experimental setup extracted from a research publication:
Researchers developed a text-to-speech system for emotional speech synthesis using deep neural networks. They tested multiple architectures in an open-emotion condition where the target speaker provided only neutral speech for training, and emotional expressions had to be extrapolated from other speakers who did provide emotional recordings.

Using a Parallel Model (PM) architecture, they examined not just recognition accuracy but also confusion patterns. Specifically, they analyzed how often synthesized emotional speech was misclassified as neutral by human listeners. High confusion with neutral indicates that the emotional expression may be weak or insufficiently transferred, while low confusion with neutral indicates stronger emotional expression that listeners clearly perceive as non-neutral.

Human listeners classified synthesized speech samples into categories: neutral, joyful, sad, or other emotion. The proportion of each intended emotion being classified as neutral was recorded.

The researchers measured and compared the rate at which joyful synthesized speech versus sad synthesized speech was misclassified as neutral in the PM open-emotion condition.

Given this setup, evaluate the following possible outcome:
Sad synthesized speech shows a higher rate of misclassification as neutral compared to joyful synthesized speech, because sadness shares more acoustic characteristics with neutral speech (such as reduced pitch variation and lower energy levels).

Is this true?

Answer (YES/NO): YES